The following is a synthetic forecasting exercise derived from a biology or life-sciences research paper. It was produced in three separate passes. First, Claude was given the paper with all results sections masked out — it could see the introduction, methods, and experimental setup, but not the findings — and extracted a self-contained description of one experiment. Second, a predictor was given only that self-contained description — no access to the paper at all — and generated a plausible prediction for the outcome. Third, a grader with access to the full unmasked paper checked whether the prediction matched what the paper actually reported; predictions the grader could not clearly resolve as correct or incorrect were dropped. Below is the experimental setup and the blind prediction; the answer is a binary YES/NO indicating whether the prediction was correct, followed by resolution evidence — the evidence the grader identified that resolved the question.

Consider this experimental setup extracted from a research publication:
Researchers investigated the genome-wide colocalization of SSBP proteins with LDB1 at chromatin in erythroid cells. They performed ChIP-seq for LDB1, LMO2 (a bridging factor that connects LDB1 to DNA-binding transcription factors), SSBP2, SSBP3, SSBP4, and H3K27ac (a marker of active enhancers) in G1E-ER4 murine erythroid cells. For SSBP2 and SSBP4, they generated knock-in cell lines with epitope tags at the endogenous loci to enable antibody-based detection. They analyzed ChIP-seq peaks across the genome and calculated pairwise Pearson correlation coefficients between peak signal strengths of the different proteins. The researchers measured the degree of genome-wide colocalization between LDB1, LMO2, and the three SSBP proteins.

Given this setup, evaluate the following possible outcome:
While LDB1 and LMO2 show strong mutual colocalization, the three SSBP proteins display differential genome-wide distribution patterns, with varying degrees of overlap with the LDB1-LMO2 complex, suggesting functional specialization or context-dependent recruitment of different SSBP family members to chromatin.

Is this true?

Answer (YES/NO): NO